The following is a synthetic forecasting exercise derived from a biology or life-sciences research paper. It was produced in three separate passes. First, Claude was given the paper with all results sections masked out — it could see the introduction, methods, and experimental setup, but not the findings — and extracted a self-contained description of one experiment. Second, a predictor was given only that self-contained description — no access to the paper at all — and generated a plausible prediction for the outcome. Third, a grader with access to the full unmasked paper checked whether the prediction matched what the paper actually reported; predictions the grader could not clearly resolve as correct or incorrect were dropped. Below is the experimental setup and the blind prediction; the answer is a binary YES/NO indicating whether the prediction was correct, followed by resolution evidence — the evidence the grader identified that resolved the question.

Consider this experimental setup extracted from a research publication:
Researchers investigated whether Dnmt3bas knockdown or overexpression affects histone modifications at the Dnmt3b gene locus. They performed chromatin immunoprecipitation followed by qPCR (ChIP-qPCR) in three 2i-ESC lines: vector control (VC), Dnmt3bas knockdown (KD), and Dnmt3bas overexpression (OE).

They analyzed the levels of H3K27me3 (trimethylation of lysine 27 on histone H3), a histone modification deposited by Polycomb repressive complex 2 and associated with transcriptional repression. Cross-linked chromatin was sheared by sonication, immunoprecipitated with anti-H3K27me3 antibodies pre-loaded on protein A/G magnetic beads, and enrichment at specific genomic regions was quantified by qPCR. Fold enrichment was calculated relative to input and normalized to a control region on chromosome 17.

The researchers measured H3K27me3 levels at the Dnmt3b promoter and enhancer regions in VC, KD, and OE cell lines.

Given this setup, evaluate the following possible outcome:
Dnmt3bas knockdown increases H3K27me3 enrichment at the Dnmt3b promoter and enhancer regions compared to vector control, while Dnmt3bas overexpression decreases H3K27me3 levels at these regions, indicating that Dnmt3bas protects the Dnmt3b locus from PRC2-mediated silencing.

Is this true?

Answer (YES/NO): NO